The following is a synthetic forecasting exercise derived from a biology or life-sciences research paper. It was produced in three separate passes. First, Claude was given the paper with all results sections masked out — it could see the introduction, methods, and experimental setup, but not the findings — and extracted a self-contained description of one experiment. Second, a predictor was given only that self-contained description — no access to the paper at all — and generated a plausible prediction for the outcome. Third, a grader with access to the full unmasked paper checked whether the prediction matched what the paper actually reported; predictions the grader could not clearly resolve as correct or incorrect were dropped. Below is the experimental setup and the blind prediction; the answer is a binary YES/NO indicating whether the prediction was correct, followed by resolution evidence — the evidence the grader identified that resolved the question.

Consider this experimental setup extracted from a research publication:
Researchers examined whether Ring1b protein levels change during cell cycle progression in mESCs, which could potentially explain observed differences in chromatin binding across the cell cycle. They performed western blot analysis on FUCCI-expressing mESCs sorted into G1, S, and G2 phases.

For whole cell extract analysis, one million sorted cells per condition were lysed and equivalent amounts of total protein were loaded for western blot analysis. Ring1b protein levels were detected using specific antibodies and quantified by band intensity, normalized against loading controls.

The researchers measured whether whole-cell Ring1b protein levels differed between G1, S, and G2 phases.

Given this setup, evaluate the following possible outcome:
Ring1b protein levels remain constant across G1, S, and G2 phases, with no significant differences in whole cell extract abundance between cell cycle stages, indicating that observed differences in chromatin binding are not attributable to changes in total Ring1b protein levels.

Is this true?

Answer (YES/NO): YES